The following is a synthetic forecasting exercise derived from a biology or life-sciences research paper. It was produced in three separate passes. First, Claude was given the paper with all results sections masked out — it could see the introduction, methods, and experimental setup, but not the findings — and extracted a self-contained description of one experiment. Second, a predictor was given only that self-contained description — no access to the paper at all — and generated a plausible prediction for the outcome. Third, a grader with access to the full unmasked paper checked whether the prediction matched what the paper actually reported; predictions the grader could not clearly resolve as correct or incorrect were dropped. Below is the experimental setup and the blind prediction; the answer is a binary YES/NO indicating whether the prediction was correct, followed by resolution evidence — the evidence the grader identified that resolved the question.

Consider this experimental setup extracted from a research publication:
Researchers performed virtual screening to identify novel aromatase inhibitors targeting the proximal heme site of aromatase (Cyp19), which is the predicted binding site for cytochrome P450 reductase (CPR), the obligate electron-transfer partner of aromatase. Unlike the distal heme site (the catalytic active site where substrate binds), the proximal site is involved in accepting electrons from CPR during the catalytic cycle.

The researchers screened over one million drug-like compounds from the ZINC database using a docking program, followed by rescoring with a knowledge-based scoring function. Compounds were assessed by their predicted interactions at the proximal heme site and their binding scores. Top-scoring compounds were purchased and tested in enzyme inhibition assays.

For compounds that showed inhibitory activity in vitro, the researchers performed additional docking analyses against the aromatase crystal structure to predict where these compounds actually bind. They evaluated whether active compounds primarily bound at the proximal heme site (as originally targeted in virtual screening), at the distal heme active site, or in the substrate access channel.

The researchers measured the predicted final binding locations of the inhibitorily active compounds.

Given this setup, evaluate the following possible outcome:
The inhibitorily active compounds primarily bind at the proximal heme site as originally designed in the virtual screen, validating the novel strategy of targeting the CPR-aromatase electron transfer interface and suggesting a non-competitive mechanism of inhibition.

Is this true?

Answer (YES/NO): NO